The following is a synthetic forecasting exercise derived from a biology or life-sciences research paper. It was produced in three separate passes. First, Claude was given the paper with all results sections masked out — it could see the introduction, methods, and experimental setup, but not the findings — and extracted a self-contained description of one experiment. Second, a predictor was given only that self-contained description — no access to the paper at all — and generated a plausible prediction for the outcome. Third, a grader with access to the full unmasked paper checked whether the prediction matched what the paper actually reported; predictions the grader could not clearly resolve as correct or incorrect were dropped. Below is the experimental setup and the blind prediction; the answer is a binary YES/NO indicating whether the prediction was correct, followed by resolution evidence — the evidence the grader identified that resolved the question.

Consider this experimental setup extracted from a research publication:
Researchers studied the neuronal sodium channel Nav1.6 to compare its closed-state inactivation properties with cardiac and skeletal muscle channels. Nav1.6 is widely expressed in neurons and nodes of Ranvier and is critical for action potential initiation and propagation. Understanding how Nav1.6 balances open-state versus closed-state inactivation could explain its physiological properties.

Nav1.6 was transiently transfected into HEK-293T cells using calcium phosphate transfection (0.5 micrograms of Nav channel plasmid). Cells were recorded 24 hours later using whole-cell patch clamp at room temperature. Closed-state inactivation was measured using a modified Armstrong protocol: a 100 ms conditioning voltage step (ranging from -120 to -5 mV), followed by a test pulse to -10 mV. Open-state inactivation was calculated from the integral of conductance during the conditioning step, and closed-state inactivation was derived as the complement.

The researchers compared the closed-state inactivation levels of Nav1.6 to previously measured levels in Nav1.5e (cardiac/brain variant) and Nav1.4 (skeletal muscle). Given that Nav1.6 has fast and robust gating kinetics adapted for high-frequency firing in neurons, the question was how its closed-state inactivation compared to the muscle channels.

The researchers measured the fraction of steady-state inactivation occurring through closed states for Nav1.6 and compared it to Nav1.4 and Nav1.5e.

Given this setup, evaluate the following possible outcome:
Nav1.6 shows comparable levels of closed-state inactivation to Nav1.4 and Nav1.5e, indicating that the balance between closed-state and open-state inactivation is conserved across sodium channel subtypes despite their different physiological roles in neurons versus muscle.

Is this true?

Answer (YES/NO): NO